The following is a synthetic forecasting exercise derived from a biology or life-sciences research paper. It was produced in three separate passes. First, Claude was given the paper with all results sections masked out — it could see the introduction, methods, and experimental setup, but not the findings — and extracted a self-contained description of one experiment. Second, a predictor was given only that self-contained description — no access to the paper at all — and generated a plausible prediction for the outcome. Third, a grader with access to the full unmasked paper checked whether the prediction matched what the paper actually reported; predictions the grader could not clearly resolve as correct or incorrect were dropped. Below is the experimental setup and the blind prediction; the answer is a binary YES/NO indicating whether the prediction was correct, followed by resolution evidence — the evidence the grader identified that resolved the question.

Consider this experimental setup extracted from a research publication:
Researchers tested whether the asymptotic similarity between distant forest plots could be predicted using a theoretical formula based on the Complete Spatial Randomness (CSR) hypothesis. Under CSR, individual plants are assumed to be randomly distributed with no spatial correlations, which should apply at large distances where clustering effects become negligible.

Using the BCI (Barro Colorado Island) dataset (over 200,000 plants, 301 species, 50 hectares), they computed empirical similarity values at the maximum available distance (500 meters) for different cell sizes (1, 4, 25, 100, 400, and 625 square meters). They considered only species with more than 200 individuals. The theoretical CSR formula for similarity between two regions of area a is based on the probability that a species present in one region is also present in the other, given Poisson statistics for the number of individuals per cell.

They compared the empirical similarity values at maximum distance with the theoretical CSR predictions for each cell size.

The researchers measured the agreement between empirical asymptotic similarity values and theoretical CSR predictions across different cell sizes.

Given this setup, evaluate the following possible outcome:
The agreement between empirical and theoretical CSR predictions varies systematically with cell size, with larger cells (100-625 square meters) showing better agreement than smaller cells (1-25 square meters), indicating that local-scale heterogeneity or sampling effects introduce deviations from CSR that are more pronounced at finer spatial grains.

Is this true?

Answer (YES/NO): YES